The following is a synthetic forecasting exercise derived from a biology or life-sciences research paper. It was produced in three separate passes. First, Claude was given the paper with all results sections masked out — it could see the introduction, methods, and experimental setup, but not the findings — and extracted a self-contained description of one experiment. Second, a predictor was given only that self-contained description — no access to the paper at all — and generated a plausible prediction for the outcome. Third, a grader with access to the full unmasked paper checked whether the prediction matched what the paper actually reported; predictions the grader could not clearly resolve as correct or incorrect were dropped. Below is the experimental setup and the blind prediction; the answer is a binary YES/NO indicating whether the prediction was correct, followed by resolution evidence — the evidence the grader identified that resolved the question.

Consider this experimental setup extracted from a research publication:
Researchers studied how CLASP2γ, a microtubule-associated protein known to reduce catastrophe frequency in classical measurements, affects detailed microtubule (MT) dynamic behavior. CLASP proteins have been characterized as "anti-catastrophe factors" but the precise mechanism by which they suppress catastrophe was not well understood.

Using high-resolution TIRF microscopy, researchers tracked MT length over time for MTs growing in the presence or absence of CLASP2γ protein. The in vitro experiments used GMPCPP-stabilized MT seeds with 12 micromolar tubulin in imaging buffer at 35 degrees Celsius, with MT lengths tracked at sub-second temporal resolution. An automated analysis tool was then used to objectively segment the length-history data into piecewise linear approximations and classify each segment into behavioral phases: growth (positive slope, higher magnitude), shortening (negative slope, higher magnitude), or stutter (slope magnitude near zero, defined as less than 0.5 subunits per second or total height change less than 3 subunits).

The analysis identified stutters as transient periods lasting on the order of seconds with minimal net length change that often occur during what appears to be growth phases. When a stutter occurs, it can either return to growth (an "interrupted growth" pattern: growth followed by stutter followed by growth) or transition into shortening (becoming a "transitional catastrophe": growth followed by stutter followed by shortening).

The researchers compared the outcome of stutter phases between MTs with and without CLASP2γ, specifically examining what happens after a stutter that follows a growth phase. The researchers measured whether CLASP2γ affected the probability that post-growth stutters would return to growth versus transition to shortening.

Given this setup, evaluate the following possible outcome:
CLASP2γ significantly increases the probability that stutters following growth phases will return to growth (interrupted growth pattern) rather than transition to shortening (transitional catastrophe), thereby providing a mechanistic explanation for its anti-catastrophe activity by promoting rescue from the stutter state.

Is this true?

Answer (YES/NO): YES